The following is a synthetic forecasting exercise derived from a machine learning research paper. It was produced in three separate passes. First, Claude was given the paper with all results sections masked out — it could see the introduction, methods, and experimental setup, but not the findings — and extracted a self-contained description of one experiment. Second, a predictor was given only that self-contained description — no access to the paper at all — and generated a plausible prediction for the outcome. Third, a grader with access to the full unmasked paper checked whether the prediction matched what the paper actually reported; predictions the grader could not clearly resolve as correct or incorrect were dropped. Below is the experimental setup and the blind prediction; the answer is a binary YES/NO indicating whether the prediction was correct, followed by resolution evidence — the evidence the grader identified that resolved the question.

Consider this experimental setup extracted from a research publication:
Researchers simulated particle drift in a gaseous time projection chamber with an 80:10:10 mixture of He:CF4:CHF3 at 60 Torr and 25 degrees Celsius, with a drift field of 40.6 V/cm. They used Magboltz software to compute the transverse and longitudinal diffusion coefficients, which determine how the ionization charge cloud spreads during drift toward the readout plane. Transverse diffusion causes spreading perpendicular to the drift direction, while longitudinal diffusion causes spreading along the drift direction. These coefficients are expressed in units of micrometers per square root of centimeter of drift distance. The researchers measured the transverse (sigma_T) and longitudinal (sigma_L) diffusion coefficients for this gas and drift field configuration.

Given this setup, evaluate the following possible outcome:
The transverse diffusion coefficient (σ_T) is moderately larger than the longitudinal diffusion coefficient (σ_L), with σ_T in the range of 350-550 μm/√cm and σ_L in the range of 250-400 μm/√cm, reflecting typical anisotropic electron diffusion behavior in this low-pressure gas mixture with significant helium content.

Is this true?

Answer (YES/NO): NO